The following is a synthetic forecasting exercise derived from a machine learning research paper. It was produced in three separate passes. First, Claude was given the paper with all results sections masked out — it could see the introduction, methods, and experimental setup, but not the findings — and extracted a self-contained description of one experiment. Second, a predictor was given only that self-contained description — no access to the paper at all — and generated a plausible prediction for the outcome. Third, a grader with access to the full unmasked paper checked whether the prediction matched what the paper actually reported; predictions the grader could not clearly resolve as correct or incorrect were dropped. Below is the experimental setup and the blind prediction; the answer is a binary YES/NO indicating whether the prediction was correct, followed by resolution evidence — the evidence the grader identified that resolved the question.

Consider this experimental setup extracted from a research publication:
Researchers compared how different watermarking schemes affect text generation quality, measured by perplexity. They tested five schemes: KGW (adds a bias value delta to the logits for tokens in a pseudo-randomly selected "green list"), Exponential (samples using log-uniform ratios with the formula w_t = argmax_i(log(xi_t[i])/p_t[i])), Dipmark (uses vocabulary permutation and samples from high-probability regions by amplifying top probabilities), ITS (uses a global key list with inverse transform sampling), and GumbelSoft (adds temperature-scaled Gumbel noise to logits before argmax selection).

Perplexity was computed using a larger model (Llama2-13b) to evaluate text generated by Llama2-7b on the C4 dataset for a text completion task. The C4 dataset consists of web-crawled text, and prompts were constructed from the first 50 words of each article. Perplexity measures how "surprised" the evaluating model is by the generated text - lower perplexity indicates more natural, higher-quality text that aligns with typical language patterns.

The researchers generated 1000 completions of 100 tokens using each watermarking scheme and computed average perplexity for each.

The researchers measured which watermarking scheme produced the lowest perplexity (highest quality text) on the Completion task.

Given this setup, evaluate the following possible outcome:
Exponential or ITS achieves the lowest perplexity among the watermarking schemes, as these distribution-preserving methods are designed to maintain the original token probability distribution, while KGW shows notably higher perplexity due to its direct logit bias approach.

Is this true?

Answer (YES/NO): NO